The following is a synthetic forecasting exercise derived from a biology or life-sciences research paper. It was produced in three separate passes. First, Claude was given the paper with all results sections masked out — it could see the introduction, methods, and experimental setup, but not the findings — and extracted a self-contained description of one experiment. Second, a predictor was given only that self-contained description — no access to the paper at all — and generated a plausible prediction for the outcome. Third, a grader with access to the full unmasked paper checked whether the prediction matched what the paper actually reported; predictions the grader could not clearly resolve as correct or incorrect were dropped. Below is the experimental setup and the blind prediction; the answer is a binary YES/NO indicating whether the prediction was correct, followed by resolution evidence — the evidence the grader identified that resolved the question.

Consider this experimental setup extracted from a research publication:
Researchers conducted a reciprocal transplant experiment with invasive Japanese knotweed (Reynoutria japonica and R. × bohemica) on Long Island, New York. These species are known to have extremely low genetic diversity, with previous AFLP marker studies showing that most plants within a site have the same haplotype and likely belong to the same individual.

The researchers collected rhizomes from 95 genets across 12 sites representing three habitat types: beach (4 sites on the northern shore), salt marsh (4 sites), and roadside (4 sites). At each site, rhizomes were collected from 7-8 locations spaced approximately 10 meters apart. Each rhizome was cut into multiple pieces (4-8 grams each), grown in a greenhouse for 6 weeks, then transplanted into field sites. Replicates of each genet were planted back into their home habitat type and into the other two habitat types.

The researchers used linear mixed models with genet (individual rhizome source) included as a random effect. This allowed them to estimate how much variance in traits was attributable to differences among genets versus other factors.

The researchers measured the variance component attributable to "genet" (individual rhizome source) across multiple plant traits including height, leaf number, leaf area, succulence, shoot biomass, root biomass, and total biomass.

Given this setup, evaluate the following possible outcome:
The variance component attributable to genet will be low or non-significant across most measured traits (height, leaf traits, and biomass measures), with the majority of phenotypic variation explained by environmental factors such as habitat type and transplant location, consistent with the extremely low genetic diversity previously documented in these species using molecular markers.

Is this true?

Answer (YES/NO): YES